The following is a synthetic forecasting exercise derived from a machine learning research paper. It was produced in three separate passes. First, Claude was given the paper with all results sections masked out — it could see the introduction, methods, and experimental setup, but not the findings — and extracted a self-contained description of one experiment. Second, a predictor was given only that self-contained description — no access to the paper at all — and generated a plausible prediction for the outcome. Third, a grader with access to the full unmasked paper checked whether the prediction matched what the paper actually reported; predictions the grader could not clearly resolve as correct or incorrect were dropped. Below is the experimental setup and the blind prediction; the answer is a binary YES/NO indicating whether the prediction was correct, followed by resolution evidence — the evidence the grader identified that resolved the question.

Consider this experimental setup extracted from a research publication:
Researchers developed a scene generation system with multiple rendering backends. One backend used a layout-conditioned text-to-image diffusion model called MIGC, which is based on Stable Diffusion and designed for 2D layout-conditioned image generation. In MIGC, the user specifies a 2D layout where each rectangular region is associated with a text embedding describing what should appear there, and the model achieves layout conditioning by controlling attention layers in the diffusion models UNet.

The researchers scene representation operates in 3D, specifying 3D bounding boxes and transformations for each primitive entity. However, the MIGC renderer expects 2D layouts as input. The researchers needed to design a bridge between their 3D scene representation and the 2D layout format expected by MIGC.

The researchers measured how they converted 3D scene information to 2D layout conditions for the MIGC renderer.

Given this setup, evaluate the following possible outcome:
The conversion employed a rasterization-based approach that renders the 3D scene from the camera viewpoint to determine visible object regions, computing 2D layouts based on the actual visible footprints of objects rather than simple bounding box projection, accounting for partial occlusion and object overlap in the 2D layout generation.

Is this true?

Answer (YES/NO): NO